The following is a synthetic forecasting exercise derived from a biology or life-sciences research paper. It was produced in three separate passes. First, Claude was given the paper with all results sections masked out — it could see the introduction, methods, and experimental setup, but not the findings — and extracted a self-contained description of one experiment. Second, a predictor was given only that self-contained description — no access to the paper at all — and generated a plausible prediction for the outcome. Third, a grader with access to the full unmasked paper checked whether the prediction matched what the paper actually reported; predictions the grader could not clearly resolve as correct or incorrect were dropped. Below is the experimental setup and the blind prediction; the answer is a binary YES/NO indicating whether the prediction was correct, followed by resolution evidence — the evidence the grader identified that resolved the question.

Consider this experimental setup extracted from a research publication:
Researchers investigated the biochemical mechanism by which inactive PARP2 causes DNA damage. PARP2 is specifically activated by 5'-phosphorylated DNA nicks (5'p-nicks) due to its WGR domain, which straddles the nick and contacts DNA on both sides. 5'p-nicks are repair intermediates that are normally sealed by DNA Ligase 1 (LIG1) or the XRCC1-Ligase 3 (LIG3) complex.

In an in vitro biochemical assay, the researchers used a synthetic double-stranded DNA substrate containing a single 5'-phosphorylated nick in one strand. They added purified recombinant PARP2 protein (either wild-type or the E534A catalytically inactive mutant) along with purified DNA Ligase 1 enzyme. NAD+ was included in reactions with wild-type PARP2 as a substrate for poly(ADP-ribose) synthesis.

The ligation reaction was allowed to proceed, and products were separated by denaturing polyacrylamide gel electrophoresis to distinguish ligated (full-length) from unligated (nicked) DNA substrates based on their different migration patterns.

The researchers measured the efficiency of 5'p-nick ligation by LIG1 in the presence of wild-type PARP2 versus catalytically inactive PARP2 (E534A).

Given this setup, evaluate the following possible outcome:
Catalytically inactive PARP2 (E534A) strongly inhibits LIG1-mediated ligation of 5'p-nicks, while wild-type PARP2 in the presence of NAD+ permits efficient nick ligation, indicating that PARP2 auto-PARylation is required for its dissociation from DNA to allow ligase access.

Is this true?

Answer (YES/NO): YES